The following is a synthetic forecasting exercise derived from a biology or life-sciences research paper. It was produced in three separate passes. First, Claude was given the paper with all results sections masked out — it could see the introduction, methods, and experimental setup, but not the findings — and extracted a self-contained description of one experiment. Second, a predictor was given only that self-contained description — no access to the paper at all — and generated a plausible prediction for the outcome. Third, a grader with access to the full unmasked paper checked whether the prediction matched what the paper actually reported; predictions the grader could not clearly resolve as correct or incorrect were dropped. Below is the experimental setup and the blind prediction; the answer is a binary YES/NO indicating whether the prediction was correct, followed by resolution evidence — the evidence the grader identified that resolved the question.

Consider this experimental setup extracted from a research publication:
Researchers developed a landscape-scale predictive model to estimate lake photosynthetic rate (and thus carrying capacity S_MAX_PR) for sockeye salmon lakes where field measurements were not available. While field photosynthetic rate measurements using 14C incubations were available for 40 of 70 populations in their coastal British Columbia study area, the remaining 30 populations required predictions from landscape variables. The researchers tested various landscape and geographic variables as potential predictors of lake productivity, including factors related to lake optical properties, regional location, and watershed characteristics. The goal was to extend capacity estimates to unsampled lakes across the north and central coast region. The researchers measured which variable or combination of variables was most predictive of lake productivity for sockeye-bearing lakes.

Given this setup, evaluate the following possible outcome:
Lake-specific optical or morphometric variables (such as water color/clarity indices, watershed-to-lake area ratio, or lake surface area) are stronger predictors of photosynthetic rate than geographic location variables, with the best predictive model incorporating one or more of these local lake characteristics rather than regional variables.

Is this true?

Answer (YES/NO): YES